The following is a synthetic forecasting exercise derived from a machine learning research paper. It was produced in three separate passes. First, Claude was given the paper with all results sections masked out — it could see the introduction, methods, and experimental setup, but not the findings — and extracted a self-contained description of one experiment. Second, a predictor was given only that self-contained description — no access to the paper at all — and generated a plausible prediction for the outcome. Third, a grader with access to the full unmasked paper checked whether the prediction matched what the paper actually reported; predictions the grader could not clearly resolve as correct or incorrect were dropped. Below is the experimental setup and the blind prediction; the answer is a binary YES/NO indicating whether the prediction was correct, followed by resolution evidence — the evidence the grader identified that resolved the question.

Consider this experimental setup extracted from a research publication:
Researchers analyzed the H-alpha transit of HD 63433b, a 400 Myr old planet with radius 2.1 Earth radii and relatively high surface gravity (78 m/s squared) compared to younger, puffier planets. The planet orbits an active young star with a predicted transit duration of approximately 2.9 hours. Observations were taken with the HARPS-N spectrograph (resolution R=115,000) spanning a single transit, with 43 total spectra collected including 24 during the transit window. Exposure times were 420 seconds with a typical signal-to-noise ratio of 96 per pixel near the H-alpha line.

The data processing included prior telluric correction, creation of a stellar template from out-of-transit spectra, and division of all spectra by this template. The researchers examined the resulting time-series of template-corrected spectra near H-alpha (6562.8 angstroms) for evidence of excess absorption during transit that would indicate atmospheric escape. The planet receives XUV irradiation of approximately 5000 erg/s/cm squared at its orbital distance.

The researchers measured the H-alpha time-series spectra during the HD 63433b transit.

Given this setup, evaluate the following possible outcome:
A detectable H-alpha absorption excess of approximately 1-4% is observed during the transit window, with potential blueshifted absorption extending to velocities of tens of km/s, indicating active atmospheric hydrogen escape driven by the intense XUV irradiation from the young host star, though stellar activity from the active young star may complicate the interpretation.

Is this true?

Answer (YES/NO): NO